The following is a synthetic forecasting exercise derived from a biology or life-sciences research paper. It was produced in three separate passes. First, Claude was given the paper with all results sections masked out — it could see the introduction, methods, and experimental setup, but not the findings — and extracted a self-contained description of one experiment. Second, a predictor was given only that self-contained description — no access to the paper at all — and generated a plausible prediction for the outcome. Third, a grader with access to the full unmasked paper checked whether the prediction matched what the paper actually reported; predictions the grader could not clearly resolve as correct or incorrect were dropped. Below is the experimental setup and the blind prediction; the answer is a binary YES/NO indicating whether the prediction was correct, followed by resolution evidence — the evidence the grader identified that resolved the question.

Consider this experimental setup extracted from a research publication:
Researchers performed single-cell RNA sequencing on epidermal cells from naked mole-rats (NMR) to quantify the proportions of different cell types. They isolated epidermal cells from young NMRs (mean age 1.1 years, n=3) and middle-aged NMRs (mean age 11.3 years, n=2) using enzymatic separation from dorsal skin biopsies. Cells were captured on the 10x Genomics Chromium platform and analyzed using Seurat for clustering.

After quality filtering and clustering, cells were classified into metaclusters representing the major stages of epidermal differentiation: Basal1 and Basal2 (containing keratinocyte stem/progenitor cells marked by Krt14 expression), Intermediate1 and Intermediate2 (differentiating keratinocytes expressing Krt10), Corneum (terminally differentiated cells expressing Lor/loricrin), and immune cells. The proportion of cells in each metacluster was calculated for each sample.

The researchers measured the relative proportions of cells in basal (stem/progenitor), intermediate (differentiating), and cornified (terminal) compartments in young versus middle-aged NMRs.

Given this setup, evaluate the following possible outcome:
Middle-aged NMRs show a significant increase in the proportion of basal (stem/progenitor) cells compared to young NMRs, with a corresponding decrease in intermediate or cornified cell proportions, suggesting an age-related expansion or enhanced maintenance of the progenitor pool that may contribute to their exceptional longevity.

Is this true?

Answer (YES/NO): NO